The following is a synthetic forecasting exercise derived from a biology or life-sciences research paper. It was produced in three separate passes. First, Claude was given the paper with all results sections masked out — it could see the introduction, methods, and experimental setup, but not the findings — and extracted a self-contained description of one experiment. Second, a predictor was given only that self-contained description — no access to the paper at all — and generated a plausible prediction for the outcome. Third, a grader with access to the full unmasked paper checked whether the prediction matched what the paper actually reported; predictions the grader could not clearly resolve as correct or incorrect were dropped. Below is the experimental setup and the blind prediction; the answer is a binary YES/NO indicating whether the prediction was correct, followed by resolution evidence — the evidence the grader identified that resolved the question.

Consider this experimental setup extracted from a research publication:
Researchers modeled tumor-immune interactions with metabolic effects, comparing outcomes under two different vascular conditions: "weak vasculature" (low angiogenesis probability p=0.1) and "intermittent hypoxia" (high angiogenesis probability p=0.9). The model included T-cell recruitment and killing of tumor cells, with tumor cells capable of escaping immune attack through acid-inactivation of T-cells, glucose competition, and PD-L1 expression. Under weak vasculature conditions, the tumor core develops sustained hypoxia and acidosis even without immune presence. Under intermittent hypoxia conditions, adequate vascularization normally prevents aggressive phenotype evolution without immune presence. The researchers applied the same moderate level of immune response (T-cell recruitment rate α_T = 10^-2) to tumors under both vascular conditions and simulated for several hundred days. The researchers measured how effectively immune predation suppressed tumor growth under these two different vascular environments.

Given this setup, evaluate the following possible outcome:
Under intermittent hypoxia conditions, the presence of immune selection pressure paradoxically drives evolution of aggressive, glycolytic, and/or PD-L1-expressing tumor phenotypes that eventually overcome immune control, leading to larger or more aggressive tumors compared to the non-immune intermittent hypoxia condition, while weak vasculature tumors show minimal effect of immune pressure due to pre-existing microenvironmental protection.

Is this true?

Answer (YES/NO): YES